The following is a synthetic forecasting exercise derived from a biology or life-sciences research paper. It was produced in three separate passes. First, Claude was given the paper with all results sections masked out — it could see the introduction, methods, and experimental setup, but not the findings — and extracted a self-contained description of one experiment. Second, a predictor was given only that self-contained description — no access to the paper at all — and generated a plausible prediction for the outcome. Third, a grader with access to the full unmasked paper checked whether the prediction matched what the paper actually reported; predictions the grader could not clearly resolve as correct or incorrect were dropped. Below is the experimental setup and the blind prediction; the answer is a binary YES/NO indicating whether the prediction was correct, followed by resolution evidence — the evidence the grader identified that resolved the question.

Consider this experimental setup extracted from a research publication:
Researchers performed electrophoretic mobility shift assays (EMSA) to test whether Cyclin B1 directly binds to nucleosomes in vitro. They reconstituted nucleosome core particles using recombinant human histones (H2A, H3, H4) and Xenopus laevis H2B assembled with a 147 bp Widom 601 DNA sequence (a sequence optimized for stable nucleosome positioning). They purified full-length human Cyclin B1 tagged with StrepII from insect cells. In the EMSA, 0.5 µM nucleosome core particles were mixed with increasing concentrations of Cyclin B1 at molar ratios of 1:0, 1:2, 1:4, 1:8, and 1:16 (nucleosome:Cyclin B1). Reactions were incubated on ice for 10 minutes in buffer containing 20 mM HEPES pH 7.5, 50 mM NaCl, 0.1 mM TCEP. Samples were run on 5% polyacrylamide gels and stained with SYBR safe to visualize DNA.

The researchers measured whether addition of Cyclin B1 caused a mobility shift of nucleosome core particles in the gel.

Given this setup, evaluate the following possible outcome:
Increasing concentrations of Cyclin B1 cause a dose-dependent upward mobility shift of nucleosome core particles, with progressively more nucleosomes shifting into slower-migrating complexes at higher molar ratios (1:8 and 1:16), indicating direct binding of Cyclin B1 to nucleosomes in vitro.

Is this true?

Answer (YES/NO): YES